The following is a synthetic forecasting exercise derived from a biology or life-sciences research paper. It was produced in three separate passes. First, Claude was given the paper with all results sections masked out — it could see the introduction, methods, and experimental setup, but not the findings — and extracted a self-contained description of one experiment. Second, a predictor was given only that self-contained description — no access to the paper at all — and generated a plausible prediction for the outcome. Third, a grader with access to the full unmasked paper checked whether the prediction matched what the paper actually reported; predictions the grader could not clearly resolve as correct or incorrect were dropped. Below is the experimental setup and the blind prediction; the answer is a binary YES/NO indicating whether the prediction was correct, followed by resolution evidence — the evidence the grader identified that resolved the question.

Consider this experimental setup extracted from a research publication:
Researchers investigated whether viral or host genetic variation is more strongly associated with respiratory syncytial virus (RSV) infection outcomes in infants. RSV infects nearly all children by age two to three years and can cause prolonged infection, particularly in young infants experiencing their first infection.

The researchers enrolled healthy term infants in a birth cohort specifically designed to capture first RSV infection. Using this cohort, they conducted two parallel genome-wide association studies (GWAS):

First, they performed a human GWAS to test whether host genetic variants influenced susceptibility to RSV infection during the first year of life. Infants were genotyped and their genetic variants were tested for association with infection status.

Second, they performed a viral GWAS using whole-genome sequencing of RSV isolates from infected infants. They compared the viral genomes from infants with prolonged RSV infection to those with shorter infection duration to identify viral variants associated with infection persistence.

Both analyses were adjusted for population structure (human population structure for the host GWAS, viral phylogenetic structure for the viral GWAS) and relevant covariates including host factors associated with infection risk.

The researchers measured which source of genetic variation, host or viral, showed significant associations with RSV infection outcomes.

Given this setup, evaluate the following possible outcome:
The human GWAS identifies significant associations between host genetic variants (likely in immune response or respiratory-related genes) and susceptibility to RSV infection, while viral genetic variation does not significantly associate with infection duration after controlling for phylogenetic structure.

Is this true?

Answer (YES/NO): NO